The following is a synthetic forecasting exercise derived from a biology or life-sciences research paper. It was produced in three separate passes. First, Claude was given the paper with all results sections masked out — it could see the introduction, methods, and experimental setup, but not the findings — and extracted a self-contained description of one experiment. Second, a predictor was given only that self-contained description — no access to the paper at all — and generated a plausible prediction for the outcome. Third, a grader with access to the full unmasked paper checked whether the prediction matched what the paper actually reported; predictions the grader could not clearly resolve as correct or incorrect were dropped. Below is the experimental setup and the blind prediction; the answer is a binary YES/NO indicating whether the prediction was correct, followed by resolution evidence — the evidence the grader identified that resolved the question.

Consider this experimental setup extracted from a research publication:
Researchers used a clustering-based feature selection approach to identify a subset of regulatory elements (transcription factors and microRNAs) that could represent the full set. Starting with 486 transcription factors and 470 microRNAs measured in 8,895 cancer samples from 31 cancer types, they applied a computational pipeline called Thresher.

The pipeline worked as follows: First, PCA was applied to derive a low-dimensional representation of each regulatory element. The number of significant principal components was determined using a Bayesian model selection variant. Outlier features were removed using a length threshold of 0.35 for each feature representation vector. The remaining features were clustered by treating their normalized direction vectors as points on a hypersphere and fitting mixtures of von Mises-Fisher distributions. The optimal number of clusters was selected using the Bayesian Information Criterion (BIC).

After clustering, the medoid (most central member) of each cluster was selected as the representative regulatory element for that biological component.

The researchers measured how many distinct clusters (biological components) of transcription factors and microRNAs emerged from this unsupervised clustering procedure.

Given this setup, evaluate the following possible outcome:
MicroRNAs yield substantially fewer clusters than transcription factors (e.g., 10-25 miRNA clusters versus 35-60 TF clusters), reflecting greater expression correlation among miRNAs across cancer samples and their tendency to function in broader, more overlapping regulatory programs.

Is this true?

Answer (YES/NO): NO